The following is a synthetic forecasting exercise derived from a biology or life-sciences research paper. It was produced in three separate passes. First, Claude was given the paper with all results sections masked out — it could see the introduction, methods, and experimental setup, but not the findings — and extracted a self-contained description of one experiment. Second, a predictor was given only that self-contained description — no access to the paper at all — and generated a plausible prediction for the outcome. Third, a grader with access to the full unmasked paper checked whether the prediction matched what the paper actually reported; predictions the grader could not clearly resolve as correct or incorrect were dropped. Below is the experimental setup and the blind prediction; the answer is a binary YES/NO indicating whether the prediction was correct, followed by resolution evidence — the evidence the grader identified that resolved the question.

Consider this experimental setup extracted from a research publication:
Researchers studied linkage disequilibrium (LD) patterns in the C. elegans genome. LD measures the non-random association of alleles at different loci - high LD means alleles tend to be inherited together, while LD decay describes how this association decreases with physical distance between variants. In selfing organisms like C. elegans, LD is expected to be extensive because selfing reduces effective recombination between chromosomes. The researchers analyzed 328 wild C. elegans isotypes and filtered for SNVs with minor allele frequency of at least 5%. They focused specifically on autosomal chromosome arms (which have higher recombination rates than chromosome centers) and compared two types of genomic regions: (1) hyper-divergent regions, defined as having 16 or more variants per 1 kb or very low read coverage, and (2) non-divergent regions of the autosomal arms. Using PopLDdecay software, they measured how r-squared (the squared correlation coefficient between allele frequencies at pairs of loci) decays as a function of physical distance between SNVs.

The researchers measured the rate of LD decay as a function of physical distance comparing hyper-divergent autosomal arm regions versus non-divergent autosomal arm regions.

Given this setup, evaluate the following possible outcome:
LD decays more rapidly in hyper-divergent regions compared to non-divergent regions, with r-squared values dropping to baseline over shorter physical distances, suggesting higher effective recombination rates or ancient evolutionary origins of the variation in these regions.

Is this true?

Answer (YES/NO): NO